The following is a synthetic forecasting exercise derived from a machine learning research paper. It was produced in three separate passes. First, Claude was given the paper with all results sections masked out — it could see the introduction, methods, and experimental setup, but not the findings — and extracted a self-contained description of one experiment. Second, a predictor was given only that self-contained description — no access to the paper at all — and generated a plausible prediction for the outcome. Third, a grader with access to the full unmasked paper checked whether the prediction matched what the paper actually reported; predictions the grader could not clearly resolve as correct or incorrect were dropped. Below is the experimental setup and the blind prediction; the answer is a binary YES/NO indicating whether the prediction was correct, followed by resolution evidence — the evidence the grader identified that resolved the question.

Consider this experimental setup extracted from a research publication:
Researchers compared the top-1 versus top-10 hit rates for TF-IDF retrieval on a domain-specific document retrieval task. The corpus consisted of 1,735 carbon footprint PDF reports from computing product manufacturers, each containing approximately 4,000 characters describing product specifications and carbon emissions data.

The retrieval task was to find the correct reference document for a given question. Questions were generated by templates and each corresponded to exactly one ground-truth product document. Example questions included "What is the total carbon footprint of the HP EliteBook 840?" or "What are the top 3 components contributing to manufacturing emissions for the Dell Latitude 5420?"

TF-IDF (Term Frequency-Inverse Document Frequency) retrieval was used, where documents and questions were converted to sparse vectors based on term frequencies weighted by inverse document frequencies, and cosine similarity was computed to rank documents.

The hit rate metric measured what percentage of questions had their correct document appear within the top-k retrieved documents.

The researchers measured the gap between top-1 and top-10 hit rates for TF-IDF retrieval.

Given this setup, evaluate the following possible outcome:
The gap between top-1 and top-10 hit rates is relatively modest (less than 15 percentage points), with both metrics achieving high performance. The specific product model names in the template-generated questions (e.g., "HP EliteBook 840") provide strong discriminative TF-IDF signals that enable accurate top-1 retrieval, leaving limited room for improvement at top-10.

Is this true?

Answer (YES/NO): YES